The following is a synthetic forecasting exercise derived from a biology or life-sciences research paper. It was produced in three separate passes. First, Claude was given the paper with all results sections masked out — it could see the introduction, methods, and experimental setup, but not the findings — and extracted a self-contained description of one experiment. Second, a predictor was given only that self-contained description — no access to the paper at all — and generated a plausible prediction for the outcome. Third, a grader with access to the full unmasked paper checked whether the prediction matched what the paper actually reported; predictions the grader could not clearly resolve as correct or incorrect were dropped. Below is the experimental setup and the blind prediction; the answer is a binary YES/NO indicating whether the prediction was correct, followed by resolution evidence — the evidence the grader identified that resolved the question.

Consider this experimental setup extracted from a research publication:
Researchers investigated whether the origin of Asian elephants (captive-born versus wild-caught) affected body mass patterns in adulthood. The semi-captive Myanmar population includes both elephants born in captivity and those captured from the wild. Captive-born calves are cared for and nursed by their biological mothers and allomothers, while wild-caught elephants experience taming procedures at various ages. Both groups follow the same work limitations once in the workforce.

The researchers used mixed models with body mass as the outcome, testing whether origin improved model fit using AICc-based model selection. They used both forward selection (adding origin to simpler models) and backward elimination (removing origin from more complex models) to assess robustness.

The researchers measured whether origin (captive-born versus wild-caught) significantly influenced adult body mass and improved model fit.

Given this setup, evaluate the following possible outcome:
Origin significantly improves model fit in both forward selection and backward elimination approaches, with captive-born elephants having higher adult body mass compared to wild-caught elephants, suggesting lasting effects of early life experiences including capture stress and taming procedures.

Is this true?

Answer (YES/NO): NO